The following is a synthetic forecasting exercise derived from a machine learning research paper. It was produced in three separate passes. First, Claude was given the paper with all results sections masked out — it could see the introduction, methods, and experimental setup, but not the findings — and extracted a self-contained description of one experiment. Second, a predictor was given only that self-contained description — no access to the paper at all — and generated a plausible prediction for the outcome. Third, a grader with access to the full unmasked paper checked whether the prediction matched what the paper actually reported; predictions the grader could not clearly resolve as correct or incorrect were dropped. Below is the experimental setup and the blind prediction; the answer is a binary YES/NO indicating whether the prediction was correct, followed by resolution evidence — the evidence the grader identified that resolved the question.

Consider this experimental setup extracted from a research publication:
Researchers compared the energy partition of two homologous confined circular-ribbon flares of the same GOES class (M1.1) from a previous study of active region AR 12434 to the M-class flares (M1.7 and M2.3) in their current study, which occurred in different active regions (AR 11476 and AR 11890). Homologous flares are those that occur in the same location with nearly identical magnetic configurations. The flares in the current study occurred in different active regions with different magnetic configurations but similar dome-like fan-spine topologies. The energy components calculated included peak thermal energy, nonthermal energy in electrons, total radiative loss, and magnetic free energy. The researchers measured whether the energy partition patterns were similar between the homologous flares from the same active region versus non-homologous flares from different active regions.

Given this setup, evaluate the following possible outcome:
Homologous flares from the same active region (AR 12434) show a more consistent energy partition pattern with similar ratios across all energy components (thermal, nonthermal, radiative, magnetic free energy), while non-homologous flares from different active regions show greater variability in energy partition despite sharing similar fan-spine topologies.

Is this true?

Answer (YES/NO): NO